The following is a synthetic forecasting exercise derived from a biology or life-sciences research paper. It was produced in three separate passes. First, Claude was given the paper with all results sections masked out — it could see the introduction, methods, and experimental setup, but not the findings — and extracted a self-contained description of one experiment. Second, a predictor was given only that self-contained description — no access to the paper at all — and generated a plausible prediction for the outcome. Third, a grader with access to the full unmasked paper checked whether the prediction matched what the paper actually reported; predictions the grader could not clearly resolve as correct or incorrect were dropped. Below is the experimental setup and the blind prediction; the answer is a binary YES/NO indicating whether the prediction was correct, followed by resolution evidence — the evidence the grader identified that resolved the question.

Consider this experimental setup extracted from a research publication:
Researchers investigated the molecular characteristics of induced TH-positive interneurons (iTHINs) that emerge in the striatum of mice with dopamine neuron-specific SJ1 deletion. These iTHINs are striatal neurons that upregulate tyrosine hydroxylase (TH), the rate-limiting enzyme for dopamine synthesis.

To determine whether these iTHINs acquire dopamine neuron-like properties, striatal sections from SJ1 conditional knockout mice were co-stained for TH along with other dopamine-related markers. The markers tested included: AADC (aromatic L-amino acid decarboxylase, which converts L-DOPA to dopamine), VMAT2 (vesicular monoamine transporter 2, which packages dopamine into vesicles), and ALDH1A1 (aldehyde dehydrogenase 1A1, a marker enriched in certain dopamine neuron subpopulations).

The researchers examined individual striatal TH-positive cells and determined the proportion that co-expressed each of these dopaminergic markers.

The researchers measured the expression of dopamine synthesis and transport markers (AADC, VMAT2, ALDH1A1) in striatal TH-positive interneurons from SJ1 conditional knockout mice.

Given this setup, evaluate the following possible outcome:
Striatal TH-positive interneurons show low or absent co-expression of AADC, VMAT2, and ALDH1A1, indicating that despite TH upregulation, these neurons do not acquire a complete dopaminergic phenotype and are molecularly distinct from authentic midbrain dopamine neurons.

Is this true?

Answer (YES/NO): NO